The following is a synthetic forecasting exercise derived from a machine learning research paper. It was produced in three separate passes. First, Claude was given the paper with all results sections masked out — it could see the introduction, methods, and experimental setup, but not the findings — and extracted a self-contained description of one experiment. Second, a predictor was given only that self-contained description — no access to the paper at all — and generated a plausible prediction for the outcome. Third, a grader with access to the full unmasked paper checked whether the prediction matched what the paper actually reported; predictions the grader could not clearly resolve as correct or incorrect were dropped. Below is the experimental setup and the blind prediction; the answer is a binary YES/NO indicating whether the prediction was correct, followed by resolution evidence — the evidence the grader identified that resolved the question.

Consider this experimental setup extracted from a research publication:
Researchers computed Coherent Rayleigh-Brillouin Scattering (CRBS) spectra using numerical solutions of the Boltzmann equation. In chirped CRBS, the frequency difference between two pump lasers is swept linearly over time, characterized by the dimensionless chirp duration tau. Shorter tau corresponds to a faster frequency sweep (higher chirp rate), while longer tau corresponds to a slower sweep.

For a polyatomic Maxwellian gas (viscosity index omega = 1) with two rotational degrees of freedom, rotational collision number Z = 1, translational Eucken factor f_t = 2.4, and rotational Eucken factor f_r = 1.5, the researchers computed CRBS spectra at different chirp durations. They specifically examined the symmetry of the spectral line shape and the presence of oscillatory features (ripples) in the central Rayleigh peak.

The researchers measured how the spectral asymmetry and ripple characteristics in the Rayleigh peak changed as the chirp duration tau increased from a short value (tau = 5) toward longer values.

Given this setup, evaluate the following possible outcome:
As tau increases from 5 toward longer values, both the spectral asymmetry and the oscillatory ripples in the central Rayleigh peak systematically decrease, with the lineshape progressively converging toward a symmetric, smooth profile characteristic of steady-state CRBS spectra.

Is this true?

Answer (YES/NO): YES